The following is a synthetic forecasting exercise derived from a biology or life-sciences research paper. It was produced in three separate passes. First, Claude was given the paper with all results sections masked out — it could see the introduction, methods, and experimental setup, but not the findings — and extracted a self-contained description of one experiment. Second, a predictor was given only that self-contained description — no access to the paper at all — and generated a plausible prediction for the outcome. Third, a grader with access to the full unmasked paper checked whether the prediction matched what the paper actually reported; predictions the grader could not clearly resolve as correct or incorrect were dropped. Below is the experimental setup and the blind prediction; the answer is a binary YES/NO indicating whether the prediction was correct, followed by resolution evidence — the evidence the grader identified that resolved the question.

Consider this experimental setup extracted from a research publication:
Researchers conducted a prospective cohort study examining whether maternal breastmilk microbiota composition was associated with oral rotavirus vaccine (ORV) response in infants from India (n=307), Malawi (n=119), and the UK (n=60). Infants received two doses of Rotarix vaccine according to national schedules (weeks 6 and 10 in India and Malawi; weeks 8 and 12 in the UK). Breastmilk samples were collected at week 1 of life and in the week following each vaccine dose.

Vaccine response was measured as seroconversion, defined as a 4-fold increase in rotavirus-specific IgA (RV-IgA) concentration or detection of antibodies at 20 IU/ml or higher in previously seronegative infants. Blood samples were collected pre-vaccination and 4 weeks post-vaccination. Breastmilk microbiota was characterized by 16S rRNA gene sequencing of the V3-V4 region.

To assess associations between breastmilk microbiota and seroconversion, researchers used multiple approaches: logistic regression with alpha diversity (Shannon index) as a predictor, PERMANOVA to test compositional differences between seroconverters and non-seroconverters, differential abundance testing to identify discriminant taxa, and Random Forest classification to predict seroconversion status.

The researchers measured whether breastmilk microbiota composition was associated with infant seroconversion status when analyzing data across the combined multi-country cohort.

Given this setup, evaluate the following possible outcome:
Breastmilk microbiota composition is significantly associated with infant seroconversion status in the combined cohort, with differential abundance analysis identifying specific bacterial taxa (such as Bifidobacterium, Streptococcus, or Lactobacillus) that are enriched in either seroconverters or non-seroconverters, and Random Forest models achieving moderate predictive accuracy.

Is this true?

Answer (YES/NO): NO